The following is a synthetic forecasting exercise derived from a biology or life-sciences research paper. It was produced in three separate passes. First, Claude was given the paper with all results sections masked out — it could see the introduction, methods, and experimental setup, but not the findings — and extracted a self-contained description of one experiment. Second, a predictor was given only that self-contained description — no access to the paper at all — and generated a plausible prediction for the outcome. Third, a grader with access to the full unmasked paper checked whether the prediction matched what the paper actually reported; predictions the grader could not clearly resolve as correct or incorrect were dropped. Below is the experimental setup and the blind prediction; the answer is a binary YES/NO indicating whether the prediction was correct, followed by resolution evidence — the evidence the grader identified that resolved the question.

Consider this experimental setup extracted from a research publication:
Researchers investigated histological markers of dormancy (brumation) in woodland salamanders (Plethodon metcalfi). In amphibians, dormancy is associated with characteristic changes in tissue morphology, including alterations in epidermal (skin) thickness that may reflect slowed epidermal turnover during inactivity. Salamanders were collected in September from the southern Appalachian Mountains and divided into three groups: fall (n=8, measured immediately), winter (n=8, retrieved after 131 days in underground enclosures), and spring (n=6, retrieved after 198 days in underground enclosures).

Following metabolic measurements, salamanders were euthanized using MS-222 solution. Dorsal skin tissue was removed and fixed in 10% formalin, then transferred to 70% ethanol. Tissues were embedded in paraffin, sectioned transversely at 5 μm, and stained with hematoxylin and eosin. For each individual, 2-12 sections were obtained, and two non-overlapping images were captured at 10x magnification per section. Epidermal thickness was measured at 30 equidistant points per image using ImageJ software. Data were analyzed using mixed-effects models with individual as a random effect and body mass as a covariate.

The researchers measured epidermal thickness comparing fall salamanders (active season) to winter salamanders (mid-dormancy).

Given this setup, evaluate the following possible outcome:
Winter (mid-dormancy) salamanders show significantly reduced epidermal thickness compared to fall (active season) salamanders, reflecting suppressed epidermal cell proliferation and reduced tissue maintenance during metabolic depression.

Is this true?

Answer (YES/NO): NO